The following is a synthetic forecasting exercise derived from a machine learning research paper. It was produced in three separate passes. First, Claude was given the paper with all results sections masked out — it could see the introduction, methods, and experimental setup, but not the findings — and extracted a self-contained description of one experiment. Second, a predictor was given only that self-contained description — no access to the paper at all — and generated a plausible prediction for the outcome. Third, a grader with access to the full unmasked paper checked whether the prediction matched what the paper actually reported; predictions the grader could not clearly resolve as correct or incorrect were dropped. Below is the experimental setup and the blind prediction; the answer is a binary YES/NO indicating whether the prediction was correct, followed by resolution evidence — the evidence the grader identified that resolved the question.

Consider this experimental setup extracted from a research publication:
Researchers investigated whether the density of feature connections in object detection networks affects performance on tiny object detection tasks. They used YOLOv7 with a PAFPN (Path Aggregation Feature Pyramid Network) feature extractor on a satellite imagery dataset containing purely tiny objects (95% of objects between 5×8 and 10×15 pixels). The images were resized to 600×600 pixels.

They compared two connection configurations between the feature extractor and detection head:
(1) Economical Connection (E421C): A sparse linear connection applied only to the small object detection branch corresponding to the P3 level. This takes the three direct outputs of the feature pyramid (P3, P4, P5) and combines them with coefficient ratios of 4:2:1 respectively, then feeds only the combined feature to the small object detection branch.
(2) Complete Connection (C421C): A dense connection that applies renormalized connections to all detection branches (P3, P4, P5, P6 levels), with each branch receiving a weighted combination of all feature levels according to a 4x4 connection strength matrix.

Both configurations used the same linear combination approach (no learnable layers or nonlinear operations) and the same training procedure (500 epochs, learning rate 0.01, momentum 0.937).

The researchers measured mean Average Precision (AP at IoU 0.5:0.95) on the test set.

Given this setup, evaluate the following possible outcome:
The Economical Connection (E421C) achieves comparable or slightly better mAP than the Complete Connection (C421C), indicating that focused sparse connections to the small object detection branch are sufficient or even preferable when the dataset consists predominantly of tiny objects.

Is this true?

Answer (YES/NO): NO